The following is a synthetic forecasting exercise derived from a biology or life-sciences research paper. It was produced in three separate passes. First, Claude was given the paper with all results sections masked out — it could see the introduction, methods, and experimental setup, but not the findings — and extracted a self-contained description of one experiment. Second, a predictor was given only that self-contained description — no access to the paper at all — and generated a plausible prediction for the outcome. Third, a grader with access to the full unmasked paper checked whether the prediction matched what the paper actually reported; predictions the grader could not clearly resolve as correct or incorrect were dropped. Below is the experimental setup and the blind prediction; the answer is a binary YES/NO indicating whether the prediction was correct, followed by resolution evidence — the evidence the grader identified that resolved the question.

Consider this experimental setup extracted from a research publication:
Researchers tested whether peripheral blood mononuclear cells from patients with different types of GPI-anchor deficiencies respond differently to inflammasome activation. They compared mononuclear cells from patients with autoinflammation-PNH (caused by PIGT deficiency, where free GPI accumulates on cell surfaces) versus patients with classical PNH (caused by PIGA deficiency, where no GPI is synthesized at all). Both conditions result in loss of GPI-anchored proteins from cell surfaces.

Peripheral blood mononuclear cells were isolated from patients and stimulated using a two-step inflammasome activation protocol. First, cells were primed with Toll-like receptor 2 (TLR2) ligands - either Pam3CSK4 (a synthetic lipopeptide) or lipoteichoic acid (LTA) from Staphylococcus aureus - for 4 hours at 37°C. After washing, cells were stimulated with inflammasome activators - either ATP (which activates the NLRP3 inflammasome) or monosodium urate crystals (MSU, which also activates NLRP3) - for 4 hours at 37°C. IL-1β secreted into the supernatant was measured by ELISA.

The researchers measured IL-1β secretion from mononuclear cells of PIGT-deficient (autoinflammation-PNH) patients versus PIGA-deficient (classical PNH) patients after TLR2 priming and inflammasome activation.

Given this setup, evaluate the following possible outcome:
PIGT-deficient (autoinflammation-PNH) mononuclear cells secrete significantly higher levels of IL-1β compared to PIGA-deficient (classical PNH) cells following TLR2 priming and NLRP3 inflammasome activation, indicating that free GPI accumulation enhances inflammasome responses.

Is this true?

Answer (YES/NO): YES